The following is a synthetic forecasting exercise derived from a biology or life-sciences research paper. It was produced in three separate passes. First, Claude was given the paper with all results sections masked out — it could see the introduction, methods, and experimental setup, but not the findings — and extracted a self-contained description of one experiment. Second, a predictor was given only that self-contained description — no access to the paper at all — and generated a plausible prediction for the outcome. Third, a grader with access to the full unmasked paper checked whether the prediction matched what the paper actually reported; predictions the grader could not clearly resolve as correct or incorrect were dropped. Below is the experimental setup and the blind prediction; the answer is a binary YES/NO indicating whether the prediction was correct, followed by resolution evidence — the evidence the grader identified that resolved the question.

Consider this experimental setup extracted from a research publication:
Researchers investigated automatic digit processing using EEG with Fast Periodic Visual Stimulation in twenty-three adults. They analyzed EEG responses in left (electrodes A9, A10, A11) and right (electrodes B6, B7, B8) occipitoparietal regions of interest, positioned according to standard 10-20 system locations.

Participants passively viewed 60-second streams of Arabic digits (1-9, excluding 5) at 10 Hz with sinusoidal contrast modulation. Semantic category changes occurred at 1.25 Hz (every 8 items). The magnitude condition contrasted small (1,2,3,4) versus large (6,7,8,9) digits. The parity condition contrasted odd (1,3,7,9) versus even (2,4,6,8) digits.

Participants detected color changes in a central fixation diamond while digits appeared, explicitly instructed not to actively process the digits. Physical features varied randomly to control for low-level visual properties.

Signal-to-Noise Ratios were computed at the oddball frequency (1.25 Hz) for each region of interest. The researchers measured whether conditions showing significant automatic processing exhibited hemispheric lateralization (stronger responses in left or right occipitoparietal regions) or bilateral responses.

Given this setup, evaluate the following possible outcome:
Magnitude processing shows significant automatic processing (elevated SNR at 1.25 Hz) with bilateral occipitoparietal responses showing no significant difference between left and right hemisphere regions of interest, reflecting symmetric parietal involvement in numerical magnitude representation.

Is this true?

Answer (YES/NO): NO